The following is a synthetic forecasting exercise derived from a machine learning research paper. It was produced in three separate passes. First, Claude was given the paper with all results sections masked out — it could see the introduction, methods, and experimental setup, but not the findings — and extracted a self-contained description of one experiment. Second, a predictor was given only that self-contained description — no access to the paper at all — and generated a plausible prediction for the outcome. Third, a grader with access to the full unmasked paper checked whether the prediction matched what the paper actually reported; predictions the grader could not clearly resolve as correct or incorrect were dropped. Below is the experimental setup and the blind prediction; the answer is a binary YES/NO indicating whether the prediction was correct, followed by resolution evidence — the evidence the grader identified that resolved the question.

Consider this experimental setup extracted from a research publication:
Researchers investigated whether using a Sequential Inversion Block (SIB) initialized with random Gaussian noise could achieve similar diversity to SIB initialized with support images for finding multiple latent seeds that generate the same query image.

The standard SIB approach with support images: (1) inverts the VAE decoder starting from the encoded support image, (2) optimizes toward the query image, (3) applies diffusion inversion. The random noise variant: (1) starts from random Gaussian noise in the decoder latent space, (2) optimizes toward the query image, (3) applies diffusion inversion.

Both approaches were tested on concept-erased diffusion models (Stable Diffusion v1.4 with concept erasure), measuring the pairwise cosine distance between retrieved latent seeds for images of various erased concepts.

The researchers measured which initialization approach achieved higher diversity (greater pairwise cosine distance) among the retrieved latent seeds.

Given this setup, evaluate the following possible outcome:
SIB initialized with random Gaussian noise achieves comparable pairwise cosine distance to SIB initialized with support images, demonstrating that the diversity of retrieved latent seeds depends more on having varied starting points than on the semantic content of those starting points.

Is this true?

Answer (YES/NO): NO